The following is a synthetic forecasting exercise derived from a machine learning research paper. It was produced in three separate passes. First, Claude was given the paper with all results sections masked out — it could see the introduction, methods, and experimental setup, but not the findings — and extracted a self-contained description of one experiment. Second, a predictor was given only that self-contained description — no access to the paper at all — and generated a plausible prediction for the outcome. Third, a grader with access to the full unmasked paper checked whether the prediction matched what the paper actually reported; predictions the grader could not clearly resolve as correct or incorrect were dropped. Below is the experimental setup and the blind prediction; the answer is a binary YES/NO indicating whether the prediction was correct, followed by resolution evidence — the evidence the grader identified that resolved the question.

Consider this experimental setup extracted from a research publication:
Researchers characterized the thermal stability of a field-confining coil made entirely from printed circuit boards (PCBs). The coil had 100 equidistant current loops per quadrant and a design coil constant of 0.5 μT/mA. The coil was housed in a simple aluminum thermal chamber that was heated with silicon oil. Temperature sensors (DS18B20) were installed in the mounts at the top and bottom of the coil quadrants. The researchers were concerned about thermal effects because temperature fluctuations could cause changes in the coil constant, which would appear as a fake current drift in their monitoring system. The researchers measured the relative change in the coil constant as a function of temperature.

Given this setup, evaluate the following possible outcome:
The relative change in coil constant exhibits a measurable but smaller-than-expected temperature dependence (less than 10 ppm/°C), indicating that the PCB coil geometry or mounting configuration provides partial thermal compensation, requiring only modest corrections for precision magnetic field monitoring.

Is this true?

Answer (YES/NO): NO